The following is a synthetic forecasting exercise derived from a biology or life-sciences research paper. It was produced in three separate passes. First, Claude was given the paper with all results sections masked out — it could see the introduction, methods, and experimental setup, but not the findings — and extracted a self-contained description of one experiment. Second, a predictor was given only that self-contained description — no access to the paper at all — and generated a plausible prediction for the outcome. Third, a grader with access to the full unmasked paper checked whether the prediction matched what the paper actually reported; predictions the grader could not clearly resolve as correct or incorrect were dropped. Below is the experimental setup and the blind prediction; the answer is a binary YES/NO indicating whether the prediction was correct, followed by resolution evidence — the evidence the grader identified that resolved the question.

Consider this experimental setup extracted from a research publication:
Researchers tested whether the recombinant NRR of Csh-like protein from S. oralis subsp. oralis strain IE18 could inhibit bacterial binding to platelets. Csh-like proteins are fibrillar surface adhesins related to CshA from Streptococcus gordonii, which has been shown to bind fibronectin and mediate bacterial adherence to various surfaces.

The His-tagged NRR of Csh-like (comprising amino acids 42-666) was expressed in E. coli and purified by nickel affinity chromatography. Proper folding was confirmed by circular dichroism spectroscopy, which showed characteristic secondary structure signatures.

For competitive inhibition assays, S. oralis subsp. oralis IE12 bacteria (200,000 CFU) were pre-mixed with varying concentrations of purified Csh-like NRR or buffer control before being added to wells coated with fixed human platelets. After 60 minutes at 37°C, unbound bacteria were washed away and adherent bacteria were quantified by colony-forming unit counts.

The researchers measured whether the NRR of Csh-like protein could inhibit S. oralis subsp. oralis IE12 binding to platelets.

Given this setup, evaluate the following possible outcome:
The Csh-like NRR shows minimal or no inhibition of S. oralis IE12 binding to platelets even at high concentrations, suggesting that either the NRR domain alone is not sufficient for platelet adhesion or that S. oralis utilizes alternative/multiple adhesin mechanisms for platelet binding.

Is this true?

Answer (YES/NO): YES